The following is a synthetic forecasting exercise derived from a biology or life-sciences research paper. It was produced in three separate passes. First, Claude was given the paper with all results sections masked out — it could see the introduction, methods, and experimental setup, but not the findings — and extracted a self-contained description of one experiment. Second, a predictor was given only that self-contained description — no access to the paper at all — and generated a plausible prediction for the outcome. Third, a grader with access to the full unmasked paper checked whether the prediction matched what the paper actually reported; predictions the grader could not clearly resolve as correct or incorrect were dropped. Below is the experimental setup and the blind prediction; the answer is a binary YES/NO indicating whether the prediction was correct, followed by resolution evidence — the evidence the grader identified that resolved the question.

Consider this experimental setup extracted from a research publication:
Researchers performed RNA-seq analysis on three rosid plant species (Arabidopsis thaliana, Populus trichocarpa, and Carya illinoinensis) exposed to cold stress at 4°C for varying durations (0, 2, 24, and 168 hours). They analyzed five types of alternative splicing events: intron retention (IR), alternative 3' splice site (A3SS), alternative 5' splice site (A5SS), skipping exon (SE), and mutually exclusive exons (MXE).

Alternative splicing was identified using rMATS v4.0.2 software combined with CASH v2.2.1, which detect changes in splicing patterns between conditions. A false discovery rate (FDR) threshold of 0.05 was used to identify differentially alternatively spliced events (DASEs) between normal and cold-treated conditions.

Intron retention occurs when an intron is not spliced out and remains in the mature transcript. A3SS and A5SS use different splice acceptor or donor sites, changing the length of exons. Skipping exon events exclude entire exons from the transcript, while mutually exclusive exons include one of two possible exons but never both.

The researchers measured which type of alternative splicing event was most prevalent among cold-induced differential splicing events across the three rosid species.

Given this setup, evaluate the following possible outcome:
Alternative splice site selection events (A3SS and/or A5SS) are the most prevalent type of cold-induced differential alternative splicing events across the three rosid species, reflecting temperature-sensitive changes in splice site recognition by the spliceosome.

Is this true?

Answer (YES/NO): NO